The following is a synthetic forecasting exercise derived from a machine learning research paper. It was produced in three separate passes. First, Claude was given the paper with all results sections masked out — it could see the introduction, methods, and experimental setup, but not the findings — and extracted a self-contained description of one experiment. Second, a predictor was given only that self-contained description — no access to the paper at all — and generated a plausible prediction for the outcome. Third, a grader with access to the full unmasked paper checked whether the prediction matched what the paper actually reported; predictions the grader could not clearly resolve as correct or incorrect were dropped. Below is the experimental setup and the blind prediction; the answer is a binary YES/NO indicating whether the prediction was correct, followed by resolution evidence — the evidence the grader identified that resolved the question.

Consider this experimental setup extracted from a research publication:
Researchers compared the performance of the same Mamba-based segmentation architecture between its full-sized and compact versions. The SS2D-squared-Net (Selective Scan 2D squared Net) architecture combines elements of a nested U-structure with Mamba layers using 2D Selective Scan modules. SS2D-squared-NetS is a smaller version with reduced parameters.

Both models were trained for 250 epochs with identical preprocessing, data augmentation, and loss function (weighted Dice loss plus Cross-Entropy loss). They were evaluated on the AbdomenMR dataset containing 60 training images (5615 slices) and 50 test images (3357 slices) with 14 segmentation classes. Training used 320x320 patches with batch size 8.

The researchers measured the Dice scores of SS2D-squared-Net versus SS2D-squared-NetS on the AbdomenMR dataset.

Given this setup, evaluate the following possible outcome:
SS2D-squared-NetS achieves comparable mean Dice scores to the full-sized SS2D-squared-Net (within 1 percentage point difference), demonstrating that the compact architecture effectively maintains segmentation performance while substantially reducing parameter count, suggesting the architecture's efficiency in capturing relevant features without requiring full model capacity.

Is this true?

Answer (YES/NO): NO